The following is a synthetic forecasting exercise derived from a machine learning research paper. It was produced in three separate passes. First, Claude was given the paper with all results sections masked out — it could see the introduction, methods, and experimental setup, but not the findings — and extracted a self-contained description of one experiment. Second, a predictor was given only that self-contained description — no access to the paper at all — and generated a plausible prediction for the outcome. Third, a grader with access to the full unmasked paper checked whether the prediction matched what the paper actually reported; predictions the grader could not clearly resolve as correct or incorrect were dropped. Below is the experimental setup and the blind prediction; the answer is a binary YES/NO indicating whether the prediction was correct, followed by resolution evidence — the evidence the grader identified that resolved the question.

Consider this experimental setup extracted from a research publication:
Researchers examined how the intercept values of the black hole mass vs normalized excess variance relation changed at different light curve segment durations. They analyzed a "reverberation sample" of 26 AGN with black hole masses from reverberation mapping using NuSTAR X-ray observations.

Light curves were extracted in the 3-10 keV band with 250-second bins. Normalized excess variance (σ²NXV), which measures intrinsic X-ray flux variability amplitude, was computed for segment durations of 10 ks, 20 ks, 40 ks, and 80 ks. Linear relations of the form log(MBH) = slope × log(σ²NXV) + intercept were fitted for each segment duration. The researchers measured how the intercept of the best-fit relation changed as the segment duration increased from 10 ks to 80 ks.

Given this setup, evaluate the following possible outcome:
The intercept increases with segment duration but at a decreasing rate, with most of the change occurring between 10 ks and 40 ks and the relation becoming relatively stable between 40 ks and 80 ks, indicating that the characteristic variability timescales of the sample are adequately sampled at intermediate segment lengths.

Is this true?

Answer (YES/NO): NO